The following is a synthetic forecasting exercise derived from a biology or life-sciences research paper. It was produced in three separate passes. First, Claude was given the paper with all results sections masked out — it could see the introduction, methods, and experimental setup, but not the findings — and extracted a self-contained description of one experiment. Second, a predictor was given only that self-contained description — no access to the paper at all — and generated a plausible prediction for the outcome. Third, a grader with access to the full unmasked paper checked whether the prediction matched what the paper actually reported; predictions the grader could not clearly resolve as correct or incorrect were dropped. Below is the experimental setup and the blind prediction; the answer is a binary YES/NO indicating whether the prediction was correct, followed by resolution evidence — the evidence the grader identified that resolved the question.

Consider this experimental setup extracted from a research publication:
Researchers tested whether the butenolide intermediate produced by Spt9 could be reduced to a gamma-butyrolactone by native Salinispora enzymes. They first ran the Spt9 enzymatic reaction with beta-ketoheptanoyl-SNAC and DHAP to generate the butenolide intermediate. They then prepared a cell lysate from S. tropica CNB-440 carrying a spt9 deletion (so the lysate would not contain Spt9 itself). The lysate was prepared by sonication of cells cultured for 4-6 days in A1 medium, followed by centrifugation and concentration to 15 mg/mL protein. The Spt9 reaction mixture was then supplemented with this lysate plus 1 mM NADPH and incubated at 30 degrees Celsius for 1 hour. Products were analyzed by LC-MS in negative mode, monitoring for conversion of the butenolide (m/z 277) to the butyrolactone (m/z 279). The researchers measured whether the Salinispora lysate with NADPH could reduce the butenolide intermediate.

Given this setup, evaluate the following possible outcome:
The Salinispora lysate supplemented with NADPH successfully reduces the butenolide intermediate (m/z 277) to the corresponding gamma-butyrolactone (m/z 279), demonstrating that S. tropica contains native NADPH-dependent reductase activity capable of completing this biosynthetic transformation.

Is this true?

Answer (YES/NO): YES